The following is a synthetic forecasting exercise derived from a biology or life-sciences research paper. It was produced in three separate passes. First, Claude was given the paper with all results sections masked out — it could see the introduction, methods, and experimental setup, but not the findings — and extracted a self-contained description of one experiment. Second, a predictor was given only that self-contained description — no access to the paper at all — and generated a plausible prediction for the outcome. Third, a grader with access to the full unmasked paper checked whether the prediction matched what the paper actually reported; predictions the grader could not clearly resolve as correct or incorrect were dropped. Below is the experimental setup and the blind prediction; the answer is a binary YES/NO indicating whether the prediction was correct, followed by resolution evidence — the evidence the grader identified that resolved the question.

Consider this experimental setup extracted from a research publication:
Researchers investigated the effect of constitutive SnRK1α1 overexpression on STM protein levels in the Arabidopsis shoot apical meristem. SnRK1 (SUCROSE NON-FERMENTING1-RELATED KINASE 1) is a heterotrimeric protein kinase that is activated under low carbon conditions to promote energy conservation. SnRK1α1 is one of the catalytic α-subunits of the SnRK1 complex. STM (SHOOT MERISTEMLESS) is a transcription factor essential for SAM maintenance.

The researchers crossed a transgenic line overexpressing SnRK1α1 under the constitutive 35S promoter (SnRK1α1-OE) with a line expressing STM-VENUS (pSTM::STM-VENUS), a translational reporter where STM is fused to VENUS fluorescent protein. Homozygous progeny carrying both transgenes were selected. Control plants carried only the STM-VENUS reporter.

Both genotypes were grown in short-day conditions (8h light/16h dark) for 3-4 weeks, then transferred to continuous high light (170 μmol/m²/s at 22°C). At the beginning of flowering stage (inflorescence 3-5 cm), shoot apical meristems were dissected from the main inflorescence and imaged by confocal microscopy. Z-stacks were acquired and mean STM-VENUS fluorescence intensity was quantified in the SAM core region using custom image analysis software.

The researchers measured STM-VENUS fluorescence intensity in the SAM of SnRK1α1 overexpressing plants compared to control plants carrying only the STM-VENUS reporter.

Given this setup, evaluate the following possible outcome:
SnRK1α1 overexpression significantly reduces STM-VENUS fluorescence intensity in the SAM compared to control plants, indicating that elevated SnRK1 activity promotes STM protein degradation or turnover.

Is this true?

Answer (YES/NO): YES